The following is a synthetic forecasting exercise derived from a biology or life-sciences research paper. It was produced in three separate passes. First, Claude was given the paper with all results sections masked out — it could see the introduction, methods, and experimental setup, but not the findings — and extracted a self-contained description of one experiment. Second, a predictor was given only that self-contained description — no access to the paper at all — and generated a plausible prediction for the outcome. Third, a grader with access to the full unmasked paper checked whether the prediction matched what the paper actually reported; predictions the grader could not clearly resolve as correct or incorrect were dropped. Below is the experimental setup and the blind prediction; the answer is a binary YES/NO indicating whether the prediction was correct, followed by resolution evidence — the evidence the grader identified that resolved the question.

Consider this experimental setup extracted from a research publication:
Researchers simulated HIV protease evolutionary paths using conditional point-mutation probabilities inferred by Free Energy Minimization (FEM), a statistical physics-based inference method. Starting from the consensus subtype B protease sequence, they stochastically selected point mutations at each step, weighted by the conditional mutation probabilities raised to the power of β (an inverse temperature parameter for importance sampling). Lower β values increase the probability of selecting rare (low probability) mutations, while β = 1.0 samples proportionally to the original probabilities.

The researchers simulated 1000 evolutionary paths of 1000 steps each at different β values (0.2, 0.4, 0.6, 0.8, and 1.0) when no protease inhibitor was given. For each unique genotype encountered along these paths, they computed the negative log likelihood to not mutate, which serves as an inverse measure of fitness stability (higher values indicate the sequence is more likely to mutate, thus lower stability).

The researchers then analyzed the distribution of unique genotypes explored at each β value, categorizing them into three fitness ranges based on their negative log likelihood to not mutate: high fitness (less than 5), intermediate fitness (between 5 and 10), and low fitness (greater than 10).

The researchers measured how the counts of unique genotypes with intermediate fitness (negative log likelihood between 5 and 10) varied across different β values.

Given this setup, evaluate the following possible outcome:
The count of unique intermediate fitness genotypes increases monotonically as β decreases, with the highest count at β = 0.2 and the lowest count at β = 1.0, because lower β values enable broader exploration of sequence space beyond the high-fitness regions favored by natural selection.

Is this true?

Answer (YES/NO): NO